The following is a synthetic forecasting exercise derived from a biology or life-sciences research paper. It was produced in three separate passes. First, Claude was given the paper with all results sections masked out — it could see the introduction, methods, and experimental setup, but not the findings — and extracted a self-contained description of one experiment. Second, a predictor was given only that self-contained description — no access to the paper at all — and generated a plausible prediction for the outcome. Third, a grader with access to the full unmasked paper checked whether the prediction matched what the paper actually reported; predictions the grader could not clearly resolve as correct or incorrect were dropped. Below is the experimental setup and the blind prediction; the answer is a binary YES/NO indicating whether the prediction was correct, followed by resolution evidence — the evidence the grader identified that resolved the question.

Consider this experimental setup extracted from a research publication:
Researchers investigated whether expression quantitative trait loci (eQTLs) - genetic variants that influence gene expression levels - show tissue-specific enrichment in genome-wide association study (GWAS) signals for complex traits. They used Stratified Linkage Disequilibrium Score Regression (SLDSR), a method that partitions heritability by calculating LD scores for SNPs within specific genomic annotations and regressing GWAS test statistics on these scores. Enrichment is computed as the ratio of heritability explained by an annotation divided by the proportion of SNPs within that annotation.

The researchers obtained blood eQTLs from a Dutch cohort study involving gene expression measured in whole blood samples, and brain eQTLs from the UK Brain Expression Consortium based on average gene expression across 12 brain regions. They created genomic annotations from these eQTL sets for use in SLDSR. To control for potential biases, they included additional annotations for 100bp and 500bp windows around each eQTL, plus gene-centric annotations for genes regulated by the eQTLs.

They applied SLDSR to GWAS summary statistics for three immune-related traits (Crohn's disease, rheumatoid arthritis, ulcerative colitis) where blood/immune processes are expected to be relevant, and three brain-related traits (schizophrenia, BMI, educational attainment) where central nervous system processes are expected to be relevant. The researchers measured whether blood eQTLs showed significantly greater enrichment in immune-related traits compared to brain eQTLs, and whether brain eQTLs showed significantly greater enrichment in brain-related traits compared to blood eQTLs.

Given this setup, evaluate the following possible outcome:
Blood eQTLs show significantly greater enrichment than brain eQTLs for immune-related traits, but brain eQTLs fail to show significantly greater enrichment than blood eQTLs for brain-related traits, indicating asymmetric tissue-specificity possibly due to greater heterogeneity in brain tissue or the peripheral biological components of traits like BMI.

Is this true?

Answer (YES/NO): NO